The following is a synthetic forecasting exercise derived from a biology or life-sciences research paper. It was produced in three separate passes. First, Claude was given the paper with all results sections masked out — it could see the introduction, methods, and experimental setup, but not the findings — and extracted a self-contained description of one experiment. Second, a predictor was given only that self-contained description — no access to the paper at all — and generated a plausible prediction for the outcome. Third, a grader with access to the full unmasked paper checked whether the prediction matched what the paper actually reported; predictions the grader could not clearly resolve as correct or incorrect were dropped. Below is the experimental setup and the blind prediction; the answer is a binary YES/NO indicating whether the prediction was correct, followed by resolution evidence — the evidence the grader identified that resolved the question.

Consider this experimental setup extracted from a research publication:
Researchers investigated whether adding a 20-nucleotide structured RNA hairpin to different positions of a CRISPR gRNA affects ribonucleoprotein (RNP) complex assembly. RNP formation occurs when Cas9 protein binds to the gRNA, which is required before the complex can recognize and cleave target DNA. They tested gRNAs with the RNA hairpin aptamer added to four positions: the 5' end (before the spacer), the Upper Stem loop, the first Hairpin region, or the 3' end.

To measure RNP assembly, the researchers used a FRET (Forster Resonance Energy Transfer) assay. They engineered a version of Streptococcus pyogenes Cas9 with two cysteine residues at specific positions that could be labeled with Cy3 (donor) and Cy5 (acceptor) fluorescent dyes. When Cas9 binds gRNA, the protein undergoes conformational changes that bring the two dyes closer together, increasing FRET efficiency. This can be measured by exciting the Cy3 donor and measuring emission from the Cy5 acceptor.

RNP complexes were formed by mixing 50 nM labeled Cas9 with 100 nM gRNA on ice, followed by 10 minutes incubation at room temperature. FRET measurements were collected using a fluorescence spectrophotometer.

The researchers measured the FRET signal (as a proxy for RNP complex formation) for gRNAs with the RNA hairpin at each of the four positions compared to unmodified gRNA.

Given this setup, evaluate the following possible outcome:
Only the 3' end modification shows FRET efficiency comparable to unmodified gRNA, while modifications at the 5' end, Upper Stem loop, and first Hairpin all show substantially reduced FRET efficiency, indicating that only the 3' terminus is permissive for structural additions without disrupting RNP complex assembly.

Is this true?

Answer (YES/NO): NO